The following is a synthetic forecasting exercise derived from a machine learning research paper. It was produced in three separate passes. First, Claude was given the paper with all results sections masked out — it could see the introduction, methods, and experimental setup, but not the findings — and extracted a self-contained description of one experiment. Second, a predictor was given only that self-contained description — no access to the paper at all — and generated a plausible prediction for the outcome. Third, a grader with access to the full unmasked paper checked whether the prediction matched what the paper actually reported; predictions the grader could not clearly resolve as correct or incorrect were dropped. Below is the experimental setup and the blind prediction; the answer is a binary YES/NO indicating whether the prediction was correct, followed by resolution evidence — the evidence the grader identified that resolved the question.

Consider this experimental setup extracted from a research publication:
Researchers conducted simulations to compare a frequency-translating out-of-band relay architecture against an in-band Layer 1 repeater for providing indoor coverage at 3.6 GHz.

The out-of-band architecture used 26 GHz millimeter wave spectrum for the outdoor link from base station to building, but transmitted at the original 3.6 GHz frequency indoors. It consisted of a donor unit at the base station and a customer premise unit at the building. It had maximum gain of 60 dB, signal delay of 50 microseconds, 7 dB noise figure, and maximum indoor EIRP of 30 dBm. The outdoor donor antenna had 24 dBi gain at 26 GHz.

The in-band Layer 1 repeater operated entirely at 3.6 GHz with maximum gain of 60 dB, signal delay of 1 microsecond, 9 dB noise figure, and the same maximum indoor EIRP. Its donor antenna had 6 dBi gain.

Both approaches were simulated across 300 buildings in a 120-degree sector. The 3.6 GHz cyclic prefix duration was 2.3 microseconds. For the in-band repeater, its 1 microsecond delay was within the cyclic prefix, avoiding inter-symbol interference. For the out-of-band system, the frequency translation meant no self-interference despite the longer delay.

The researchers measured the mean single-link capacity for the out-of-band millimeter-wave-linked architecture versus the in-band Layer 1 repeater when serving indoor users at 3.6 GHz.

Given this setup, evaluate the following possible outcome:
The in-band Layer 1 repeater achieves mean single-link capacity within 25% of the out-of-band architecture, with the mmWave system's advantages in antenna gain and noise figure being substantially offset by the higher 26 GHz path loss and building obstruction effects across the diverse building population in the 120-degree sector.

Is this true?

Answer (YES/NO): NO